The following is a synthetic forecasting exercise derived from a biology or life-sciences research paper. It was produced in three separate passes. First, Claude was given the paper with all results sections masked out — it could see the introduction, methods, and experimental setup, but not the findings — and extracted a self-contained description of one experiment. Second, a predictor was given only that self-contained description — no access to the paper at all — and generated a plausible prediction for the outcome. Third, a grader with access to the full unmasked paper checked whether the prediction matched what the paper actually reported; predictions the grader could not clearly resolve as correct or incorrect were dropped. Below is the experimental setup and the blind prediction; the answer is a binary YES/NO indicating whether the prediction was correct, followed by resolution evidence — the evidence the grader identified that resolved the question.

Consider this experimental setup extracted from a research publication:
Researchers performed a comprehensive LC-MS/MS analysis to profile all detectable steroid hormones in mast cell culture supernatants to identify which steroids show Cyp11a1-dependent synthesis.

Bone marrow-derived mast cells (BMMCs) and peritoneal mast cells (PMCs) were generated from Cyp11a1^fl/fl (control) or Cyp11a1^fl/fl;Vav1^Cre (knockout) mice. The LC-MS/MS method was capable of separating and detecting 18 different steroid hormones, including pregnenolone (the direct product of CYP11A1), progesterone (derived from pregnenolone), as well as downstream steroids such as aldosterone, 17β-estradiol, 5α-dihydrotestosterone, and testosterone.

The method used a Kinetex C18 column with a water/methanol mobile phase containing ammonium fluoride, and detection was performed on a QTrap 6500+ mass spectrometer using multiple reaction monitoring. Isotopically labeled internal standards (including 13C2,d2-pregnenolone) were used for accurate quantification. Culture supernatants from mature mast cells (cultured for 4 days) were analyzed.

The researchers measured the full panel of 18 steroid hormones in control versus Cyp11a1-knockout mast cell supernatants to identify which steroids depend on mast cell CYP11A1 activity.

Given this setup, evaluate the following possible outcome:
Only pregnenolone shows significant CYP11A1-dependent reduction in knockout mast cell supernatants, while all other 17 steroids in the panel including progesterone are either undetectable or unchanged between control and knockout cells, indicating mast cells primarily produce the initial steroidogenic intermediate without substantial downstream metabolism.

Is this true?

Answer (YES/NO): NO